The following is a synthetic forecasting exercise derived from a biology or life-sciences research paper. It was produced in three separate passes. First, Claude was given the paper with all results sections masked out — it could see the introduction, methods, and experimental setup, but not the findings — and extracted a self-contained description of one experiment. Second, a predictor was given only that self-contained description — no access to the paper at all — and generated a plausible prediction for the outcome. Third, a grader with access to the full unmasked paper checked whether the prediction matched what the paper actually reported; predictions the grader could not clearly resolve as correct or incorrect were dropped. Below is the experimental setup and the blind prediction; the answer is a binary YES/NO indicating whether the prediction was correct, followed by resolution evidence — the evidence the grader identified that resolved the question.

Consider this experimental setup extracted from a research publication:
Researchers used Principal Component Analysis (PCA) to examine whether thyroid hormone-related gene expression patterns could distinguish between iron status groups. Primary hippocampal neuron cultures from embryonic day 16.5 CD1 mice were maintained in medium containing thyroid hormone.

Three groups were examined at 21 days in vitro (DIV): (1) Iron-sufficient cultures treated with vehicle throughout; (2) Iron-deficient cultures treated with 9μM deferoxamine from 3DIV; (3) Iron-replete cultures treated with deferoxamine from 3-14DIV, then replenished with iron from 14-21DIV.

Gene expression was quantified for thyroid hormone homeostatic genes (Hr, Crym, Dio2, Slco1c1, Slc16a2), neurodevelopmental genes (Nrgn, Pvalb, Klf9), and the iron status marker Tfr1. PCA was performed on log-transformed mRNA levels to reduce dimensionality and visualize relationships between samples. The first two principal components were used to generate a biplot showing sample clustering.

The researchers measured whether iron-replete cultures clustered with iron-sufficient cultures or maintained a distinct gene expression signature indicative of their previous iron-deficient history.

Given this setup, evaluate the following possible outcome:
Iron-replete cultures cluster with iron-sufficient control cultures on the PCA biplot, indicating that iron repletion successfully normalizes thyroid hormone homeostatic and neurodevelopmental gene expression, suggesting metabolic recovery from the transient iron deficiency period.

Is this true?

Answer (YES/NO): NO